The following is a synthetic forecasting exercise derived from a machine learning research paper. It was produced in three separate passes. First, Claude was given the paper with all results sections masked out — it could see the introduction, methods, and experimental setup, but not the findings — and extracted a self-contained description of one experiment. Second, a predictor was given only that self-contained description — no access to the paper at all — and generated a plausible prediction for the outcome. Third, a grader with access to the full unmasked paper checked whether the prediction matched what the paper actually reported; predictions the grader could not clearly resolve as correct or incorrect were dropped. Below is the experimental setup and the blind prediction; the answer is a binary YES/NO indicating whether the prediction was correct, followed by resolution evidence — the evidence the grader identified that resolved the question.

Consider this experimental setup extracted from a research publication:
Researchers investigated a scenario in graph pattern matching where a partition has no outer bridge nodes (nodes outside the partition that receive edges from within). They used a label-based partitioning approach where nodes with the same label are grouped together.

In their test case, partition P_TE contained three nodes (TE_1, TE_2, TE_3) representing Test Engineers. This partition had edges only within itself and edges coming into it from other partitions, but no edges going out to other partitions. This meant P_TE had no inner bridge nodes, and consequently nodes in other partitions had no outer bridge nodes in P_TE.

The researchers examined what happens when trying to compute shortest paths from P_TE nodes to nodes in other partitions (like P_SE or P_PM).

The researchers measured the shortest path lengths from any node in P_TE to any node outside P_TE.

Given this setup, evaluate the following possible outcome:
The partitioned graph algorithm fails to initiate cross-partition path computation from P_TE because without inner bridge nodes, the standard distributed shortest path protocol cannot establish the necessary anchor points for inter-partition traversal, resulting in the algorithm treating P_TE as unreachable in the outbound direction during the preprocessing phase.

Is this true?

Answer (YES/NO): NO